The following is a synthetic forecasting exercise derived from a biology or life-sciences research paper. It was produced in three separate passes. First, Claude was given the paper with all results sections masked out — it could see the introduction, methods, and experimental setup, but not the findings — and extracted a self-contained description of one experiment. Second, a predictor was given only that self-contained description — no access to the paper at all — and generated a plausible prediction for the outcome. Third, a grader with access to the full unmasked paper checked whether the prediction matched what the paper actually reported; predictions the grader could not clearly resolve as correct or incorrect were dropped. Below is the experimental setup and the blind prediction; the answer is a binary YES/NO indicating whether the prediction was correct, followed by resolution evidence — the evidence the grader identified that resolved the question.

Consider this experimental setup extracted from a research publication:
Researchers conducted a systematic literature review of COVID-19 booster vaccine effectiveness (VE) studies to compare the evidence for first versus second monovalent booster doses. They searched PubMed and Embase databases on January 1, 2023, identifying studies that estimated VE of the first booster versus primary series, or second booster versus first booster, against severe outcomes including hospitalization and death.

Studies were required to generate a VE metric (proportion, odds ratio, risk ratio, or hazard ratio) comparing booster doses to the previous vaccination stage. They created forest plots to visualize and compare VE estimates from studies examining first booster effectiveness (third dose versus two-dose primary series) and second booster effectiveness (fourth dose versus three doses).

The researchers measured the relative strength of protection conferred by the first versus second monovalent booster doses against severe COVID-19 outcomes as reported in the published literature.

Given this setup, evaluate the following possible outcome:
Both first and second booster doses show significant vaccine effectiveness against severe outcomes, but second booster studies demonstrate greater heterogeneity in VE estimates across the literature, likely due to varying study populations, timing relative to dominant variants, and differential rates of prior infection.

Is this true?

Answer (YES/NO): NO